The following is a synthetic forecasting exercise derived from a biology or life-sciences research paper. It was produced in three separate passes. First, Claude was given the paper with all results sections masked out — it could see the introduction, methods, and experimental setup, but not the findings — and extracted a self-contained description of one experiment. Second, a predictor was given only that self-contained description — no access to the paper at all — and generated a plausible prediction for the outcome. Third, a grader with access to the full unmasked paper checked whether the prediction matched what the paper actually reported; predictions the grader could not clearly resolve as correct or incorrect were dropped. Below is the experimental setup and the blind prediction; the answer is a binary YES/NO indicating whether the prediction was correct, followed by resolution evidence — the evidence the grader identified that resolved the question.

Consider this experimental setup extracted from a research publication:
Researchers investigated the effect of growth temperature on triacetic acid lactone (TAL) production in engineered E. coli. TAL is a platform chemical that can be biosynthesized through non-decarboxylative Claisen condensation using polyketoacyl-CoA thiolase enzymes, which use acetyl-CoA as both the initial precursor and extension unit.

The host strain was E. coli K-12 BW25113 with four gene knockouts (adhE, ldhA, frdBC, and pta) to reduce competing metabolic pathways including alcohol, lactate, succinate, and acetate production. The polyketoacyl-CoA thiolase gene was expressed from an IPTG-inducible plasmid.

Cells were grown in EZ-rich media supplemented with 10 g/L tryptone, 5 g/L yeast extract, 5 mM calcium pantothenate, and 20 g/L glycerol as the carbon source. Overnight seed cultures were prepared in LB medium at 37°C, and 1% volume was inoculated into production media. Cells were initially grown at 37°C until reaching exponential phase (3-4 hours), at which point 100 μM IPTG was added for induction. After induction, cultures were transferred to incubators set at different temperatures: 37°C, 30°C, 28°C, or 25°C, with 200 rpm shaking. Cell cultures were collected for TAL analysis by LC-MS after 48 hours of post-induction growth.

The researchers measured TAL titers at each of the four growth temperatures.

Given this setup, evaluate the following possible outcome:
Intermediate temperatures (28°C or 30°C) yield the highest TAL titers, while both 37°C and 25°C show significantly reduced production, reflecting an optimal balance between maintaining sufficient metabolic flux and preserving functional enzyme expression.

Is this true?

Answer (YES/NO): NO